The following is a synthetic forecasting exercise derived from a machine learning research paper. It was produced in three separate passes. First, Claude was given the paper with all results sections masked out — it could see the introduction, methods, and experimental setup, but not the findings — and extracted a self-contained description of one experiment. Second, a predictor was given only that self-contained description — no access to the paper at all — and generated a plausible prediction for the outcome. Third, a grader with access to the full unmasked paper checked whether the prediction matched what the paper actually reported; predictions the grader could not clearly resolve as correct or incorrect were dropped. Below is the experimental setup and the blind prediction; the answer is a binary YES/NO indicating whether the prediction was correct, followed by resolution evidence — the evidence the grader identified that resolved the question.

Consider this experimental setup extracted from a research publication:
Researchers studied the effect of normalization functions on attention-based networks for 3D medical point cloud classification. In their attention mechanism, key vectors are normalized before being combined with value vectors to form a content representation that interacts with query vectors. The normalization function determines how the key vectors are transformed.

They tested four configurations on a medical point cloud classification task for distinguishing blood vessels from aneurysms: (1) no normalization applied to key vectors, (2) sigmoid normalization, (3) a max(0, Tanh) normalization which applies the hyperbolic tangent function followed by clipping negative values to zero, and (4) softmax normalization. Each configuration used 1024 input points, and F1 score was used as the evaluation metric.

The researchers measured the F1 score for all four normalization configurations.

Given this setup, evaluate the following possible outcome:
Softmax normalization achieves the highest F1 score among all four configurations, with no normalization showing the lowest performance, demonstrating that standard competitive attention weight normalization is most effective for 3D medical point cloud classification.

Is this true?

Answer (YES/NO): YES